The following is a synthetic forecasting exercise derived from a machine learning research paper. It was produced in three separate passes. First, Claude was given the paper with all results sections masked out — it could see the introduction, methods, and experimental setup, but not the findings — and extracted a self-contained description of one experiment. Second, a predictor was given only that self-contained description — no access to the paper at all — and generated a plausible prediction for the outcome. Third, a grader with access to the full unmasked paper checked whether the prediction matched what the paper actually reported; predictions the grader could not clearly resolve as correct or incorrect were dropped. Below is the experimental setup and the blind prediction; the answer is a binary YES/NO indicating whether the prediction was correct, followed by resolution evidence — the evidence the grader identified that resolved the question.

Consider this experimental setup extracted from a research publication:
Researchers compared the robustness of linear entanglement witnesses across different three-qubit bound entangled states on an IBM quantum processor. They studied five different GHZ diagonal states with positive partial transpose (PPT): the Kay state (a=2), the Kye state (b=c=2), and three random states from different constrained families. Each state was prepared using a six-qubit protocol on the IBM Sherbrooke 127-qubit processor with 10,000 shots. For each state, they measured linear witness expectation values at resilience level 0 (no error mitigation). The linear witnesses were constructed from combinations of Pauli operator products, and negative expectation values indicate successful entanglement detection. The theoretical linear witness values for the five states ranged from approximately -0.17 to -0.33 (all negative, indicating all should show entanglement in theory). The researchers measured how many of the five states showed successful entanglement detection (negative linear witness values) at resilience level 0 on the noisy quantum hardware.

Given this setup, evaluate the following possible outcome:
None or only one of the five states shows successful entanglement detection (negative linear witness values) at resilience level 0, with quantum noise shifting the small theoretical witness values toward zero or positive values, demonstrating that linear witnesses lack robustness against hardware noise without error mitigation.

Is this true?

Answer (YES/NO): NO